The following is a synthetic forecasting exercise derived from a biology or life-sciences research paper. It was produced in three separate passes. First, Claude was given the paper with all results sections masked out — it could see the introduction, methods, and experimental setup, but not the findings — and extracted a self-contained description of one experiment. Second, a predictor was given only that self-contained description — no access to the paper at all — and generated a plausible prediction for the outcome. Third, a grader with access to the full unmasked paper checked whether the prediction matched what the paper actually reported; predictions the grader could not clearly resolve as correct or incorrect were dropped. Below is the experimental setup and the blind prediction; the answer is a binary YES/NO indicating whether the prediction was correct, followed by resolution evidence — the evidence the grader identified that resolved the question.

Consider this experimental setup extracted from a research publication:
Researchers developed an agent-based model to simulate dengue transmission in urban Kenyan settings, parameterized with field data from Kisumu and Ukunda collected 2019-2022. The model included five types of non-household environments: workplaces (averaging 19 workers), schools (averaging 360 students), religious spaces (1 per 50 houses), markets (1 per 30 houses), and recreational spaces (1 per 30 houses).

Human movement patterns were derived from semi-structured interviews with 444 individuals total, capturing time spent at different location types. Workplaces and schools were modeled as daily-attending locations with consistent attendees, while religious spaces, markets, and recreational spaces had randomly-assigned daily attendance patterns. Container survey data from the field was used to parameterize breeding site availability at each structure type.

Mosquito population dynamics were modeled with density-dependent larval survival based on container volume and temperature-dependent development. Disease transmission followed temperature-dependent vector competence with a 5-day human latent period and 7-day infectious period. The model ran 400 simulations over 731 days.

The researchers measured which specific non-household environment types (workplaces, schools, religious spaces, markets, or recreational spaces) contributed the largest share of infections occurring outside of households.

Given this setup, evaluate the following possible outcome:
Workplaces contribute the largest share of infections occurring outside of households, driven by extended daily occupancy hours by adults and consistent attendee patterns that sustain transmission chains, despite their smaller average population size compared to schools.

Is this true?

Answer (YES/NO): YES